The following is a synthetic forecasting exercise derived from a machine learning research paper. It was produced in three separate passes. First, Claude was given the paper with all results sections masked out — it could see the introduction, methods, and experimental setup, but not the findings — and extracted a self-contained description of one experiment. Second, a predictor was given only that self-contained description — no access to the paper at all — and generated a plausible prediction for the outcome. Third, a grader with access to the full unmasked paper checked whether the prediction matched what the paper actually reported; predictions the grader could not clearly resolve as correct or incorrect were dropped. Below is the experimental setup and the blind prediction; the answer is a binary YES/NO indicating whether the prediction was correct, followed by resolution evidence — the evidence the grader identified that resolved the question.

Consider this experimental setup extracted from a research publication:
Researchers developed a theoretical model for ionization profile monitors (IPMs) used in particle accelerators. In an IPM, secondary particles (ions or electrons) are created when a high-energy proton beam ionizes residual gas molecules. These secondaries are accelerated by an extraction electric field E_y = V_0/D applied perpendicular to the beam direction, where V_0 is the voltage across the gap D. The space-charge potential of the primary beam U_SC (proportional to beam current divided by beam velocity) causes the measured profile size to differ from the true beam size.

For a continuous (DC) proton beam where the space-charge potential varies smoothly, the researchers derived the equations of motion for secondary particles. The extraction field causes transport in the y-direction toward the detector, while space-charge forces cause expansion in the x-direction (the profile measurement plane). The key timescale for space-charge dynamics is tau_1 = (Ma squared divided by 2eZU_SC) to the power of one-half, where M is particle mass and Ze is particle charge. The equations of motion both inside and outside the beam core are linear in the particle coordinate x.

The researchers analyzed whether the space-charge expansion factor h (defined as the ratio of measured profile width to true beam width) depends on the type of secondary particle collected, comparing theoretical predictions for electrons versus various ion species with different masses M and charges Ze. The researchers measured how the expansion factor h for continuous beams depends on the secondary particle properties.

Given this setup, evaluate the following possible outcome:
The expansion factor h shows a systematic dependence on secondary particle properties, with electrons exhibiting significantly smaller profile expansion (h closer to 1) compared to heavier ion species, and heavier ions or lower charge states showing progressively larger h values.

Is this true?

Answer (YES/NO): NO